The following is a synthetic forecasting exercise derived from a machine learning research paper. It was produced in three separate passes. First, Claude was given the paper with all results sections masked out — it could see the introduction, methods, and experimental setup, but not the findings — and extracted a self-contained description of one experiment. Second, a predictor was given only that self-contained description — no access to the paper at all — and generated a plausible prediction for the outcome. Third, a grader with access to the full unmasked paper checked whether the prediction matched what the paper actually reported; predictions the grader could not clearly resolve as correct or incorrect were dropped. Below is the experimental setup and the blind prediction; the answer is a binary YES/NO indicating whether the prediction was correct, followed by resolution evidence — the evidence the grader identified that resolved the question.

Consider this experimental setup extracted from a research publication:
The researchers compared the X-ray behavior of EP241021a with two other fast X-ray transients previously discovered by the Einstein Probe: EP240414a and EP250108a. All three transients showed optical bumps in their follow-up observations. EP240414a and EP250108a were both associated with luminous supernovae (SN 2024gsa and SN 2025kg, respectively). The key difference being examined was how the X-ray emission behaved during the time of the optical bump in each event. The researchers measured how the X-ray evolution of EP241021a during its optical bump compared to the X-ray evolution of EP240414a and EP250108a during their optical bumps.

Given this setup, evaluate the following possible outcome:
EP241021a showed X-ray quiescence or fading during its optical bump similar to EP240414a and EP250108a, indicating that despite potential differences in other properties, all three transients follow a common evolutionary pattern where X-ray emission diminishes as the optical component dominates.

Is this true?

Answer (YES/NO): NO